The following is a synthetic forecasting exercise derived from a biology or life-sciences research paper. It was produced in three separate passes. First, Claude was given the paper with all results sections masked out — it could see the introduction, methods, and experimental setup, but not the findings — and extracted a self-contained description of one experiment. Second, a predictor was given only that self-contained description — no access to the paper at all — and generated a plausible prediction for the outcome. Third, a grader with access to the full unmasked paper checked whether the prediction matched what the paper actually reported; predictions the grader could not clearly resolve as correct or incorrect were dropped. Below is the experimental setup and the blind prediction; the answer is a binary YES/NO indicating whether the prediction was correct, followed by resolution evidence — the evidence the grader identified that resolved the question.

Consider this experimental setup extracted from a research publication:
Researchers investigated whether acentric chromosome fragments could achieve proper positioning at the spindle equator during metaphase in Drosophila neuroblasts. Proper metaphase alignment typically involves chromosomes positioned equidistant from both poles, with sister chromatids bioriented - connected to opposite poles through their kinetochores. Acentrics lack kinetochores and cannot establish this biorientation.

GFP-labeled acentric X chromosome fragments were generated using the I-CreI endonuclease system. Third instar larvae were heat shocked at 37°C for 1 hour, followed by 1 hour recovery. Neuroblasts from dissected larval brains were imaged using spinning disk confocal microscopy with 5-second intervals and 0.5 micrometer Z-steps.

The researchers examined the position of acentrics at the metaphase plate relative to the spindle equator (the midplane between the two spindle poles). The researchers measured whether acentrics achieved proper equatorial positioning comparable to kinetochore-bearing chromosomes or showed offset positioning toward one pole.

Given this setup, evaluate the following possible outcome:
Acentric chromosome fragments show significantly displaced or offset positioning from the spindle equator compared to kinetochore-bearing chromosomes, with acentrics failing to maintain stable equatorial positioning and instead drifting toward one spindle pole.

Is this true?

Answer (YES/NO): NO